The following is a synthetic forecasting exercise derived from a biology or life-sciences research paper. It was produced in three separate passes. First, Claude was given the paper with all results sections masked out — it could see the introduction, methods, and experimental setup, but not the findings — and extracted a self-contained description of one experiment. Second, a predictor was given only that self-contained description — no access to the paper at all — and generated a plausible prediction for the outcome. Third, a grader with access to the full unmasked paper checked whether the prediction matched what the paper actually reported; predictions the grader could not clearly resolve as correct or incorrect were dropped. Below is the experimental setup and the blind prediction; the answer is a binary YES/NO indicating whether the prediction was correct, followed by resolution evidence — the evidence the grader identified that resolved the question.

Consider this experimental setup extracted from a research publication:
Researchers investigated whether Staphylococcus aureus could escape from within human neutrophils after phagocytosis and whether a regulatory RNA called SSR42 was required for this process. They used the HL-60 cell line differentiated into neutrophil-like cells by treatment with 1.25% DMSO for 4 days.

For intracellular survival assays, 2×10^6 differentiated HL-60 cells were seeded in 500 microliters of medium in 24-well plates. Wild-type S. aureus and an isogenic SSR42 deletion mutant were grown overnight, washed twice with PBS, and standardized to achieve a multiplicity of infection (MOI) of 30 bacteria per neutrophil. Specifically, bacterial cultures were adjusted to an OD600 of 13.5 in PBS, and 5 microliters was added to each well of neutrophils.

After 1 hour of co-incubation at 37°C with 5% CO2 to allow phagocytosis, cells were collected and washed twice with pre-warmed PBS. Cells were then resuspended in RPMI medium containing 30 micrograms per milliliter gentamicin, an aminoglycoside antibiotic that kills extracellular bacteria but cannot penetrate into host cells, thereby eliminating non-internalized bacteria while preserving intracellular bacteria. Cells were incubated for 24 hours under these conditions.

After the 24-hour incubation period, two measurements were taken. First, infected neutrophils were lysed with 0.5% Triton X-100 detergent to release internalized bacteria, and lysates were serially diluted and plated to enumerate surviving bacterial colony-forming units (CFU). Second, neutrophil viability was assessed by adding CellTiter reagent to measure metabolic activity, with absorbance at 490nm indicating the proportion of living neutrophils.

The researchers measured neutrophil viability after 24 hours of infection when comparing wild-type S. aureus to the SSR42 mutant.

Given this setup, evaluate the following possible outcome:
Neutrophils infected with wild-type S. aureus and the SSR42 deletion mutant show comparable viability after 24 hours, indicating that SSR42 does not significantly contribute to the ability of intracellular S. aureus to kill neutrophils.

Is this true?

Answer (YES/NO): NO